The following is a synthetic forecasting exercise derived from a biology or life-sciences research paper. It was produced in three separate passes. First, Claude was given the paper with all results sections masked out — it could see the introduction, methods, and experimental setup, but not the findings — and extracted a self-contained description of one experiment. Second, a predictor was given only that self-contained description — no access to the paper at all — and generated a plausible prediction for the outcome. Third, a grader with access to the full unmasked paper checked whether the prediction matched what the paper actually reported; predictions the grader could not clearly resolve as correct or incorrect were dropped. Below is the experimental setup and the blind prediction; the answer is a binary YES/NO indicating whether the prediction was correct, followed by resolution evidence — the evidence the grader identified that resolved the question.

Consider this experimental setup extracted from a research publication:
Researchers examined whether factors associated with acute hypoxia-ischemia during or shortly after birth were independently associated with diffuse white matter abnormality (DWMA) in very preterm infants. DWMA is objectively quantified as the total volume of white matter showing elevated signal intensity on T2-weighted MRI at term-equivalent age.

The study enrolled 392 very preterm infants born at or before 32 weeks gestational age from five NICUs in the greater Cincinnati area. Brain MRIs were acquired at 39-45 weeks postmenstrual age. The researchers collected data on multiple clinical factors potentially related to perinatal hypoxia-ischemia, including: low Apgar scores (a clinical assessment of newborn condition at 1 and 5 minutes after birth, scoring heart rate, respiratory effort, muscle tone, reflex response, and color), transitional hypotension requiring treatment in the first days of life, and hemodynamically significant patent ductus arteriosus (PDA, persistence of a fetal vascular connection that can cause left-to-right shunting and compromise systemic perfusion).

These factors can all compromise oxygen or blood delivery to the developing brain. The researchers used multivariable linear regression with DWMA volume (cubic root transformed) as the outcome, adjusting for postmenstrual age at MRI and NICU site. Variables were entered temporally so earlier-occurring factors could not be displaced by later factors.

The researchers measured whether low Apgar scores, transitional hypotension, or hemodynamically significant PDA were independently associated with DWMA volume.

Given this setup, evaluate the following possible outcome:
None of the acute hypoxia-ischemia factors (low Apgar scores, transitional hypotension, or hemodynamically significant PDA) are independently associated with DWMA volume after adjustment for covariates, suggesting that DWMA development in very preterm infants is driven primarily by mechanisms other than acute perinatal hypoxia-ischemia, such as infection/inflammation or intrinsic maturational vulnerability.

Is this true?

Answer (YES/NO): YES